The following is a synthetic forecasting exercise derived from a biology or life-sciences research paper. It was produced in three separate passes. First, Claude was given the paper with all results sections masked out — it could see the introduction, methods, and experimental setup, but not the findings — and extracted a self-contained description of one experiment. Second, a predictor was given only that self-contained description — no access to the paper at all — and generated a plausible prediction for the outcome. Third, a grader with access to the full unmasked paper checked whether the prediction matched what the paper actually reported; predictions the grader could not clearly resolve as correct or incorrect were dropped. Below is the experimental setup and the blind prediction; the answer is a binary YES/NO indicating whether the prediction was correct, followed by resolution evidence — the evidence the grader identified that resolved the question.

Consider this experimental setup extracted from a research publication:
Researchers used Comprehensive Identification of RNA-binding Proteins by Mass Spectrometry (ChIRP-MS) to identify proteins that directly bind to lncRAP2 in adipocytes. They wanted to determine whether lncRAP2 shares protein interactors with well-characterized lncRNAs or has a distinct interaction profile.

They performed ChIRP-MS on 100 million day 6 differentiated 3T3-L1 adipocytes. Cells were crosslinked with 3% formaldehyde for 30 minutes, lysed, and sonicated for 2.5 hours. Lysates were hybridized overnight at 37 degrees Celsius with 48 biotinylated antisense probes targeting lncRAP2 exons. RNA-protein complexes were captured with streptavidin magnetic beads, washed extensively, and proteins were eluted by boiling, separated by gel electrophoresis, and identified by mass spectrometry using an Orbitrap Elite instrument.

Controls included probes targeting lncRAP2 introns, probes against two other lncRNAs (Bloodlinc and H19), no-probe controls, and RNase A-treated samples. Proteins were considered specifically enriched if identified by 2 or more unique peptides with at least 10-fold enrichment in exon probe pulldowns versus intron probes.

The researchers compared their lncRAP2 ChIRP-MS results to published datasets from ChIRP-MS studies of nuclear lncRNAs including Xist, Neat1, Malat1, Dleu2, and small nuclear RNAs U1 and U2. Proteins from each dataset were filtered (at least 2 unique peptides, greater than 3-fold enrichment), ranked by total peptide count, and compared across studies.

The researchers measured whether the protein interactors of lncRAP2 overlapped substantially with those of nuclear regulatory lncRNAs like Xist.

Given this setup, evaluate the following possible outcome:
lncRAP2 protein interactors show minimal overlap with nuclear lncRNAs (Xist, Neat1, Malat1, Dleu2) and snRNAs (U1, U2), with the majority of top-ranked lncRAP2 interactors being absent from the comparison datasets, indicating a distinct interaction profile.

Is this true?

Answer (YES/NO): YES